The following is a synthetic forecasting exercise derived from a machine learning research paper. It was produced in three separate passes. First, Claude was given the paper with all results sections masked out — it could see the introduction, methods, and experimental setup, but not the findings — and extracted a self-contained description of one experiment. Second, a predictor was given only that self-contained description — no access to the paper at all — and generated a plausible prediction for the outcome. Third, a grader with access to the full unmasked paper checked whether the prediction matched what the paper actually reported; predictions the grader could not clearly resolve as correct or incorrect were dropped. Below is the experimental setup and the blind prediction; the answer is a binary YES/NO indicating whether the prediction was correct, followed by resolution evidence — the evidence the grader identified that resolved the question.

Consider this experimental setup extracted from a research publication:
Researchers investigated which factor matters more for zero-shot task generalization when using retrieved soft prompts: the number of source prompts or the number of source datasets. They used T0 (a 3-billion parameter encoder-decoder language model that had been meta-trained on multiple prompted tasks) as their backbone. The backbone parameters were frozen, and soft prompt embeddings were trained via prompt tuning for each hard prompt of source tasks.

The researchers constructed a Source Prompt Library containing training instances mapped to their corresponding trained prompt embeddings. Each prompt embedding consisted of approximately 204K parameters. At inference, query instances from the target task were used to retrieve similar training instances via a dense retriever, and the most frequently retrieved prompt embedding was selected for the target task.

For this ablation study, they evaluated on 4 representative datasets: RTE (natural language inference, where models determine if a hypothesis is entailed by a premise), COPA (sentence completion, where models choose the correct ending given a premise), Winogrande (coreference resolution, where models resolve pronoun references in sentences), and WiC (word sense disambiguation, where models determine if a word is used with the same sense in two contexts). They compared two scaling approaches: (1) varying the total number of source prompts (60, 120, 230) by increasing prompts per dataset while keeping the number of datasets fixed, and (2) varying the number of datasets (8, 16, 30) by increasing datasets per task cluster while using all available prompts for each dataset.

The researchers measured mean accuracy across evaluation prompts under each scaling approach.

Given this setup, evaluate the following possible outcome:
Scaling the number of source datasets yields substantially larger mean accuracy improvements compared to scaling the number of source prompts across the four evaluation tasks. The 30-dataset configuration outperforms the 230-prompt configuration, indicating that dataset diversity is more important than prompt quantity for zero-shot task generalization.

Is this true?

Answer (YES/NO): NO